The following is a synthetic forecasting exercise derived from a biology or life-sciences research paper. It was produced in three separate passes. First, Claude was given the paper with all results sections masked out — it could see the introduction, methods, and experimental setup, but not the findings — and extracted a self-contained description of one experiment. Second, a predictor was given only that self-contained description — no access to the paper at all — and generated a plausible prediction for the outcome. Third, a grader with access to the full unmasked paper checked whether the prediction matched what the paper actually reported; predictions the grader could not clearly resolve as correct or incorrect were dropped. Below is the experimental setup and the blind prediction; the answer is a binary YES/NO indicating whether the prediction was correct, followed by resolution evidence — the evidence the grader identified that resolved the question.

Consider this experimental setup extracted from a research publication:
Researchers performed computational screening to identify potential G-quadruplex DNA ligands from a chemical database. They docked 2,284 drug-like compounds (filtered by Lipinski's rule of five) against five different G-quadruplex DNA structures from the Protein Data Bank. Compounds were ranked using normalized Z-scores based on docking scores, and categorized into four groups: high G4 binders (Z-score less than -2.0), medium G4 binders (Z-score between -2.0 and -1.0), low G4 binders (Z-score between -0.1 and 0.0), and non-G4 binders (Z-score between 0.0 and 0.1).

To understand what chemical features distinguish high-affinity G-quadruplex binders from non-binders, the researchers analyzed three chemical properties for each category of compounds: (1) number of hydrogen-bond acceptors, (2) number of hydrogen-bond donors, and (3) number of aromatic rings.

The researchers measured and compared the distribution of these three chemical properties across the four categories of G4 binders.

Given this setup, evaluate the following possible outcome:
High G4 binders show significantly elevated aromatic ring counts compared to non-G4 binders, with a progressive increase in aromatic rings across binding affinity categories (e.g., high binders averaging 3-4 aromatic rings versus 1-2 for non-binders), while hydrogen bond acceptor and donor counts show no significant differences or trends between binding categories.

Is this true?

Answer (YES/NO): NO